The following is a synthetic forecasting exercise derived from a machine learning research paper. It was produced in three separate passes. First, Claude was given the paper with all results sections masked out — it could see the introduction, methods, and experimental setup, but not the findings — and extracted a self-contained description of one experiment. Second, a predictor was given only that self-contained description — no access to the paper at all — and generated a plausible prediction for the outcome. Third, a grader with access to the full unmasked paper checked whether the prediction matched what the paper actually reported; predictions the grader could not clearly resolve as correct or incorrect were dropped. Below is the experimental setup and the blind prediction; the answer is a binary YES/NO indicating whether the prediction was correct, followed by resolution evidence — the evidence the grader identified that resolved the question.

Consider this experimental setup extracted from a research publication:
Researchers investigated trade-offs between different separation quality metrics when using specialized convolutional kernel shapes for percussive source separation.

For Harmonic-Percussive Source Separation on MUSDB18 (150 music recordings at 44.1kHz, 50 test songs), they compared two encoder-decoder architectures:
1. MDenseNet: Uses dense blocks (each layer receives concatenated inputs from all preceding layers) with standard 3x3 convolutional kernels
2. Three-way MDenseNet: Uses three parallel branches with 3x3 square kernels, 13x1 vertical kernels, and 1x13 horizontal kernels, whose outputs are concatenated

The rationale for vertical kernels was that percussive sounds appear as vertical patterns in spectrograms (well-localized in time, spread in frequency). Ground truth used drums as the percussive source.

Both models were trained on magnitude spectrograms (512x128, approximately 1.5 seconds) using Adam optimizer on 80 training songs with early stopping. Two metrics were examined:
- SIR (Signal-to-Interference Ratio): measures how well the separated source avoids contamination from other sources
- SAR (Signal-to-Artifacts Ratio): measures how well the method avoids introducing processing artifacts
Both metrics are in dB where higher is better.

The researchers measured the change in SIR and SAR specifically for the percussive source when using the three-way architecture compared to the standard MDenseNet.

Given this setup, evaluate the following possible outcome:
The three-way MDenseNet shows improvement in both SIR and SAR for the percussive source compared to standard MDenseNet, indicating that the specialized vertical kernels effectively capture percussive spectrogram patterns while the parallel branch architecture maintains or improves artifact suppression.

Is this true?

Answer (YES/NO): NO